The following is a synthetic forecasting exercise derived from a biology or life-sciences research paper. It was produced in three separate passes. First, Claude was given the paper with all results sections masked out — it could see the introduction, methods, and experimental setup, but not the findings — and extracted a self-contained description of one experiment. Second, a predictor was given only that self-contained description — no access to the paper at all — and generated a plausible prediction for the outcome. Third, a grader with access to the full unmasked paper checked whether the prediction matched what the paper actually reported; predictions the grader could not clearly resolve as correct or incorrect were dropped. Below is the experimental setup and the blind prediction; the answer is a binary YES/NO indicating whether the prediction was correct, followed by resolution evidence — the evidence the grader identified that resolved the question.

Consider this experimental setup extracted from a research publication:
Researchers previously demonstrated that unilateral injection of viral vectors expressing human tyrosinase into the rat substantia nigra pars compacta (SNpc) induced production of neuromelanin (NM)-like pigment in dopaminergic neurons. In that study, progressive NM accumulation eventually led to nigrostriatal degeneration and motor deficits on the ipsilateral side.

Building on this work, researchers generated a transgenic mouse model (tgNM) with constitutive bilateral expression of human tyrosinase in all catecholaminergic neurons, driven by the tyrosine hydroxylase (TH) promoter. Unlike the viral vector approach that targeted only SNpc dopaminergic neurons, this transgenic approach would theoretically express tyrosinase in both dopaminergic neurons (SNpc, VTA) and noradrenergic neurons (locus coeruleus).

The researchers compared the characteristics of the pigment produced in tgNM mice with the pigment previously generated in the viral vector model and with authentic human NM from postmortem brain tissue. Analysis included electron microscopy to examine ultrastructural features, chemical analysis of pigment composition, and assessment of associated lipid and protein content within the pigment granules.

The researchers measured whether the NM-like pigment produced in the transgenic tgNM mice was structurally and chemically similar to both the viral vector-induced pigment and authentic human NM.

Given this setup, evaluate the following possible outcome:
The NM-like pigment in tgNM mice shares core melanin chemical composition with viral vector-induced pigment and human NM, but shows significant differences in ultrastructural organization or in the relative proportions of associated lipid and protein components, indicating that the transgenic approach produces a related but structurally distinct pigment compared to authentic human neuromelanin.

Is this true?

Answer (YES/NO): NO